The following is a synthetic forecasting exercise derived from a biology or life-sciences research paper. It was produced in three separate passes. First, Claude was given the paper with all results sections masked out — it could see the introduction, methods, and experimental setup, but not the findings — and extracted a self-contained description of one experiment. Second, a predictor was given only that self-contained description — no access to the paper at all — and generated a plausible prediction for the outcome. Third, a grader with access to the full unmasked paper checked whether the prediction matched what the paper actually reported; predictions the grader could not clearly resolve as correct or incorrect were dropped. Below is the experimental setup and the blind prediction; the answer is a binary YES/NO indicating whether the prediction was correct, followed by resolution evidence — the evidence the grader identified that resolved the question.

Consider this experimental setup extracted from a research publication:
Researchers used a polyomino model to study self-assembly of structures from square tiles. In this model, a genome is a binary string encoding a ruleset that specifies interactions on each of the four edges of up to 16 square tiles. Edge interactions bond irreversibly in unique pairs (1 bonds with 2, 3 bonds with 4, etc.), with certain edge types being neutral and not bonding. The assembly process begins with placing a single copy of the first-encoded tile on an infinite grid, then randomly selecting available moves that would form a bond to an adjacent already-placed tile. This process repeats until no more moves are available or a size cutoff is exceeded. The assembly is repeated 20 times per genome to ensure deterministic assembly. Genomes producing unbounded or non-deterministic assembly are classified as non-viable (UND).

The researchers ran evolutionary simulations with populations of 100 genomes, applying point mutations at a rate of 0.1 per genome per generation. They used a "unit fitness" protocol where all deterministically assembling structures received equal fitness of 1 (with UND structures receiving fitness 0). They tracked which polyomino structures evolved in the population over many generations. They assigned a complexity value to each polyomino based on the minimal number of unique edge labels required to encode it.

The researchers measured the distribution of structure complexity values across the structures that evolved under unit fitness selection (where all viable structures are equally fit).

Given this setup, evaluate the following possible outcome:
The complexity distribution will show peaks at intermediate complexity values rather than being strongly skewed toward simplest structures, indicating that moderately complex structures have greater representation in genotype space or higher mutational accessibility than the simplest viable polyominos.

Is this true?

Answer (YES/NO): NO